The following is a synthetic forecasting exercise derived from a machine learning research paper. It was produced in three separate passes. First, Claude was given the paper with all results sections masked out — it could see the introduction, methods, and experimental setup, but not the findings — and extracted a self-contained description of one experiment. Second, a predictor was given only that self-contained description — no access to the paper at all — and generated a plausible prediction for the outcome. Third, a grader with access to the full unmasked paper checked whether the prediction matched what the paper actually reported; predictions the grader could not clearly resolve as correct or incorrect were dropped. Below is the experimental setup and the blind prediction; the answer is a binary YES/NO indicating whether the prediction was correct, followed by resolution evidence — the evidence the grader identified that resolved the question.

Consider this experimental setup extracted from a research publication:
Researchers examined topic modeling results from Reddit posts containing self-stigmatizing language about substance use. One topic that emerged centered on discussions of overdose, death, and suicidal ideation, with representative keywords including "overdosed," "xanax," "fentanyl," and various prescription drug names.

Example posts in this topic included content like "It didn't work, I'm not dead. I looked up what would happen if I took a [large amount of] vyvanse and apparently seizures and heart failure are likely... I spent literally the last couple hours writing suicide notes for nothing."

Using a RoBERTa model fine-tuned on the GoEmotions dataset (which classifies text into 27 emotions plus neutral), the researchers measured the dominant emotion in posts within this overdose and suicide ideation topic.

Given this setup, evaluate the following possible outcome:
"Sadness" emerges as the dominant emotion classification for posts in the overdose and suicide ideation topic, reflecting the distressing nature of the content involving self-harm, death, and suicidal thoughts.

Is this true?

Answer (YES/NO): NO